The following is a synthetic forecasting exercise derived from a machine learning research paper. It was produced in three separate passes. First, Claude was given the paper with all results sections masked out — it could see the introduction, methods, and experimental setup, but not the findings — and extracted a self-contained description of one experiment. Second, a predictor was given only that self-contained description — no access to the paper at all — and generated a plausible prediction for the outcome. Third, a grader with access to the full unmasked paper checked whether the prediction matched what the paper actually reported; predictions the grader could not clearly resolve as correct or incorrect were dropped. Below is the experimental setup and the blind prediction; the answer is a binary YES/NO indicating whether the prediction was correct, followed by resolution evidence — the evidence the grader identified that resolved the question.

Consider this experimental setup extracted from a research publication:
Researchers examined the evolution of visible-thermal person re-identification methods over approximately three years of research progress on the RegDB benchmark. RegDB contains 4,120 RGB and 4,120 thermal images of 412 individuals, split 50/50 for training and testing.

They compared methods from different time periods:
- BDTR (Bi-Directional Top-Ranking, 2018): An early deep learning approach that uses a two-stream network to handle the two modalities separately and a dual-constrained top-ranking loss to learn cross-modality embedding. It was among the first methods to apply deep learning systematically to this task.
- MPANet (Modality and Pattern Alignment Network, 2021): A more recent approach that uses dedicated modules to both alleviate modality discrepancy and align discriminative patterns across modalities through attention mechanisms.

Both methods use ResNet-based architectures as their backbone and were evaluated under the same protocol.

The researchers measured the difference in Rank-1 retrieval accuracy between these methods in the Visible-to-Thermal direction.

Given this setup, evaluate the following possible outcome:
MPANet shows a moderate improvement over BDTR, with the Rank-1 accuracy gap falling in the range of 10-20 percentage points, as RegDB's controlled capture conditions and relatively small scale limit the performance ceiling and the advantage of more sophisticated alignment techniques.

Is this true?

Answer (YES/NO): NO